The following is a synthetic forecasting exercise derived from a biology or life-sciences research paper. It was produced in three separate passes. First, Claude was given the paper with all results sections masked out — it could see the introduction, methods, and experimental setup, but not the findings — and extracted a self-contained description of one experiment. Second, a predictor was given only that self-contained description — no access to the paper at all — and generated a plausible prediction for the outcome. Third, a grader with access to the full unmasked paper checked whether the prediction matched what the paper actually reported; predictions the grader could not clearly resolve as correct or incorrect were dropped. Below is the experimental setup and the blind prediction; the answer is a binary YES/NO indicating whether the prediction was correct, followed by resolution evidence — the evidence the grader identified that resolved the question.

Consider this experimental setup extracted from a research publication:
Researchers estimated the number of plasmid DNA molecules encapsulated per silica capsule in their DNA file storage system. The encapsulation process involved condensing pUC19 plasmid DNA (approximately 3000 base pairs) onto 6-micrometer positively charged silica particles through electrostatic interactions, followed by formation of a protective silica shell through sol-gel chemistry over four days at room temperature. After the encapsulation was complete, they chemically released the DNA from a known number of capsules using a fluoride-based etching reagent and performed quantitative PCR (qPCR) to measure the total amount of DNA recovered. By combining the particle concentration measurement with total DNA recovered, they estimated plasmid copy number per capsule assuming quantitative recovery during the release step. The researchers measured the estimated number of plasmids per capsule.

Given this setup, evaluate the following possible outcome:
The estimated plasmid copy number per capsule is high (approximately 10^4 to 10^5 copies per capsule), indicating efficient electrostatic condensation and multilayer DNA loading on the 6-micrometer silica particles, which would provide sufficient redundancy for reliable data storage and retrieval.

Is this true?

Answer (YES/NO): NO